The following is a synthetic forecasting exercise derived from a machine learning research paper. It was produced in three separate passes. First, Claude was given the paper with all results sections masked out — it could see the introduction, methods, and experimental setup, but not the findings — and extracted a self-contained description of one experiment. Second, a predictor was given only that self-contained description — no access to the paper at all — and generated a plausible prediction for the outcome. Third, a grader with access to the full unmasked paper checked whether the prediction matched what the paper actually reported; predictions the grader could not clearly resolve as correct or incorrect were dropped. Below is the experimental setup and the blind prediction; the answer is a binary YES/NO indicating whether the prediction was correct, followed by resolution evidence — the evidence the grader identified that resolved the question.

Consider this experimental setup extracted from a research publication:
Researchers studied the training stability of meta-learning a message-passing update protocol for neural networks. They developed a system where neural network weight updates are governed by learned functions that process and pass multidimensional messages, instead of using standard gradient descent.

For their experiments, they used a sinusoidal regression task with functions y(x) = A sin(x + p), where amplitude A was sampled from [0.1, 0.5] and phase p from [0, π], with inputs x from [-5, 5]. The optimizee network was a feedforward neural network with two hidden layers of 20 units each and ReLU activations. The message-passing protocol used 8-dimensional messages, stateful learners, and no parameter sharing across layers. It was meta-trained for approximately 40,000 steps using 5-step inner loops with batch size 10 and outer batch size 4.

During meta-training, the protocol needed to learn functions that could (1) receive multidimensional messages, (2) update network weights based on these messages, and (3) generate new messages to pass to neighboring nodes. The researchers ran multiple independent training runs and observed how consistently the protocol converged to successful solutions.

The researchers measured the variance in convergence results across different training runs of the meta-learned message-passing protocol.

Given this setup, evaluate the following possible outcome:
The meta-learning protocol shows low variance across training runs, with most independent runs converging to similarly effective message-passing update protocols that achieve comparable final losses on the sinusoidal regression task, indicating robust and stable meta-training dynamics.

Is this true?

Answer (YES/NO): NO